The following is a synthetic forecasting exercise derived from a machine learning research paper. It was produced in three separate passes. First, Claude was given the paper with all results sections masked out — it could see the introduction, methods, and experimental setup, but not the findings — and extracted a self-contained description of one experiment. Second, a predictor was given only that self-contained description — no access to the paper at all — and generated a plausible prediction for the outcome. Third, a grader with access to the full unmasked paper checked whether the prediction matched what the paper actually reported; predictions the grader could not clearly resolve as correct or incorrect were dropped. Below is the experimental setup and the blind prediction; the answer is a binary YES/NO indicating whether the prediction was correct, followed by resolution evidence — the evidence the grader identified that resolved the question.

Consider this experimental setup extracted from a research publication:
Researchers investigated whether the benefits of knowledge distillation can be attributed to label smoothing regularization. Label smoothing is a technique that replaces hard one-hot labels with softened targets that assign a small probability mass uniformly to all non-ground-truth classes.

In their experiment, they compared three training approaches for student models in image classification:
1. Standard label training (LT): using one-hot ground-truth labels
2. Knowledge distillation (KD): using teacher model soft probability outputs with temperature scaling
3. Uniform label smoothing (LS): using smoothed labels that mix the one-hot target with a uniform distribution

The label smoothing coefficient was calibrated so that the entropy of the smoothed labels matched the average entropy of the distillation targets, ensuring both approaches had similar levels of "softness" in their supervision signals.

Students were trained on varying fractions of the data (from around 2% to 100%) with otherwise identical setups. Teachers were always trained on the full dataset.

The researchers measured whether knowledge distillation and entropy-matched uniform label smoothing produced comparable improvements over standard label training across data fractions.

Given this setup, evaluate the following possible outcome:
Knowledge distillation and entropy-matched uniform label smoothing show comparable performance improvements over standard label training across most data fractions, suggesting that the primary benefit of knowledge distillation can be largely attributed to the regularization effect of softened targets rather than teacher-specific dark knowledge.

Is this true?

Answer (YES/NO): NO